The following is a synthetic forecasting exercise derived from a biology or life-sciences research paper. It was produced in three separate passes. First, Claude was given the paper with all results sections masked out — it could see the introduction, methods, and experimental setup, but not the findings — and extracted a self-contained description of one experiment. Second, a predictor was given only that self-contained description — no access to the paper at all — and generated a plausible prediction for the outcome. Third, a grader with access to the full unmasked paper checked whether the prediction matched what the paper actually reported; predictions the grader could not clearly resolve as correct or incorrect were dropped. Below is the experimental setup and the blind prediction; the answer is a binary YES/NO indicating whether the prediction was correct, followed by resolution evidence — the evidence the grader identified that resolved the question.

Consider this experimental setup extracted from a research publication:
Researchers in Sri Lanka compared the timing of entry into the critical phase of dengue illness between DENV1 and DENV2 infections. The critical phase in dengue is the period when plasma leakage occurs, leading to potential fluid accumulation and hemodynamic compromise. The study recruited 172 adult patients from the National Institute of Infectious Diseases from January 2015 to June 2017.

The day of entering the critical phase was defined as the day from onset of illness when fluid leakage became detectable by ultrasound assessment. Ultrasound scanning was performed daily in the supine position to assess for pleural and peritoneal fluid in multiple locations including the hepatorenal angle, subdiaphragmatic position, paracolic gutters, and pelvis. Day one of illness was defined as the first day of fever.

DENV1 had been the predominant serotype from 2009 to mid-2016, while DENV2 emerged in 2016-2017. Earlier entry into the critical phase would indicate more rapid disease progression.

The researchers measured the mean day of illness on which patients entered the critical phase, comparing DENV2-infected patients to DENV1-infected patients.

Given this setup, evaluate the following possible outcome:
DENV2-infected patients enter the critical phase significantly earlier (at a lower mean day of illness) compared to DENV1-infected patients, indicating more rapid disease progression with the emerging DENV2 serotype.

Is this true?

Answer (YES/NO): YES